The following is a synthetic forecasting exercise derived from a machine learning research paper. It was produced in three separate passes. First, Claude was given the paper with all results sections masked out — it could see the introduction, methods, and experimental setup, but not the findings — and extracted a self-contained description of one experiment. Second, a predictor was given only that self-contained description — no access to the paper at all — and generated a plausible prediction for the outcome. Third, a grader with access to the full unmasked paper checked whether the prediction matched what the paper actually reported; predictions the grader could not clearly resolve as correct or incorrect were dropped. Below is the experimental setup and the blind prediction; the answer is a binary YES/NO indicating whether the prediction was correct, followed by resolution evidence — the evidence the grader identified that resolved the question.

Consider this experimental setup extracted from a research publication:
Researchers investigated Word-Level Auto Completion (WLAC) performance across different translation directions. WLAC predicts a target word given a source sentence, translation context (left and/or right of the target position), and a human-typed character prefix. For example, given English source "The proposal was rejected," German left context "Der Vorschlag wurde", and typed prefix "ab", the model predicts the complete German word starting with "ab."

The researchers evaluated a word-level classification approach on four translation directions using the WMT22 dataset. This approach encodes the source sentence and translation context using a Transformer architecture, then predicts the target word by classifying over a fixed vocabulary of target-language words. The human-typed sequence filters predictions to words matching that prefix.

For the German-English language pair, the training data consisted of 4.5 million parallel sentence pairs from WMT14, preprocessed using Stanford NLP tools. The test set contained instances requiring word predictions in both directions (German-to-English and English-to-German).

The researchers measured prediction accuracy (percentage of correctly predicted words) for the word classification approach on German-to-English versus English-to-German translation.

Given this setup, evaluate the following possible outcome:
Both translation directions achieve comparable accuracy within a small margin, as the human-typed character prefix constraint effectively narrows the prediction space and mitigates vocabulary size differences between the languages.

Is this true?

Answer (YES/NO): NO